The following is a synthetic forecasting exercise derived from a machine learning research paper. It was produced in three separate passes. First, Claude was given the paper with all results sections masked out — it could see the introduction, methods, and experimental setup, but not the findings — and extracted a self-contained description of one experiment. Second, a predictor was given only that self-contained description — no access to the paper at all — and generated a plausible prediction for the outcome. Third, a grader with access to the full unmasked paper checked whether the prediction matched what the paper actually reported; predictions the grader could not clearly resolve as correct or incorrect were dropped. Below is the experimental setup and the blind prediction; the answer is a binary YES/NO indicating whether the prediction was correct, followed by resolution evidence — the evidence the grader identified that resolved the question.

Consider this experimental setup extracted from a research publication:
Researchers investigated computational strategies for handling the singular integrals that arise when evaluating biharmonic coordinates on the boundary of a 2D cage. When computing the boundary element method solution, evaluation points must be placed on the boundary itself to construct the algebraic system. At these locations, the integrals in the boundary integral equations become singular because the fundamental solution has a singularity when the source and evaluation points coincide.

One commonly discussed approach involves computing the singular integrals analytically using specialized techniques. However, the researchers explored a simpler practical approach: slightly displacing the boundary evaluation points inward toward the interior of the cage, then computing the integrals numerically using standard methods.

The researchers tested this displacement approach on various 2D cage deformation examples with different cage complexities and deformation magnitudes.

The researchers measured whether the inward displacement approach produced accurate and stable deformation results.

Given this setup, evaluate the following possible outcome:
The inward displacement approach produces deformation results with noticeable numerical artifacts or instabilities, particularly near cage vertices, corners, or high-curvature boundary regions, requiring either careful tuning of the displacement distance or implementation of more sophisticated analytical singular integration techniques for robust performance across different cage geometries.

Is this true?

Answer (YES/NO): NO